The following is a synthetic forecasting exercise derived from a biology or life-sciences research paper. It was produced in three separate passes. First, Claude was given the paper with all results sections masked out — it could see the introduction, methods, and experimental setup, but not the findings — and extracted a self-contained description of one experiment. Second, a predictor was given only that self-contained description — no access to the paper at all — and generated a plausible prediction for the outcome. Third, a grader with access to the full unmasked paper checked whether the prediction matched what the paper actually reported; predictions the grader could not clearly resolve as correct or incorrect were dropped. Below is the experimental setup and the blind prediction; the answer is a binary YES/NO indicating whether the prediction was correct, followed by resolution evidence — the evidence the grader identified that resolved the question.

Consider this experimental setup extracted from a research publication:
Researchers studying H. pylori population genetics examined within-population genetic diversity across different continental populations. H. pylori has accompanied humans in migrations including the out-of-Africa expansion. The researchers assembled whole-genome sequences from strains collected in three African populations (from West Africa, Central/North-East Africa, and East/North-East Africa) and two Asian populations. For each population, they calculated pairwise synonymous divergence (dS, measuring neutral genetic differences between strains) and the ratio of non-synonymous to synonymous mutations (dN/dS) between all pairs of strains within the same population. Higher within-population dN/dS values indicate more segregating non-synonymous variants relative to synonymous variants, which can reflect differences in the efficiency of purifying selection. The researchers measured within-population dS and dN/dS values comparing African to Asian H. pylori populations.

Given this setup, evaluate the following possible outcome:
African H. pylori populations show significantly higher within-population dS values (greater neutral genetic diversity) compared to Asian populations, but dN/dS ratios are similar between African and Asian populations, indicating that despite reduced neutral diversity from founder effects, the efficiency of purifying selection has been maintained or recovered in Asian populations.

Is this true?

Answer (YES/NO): NO